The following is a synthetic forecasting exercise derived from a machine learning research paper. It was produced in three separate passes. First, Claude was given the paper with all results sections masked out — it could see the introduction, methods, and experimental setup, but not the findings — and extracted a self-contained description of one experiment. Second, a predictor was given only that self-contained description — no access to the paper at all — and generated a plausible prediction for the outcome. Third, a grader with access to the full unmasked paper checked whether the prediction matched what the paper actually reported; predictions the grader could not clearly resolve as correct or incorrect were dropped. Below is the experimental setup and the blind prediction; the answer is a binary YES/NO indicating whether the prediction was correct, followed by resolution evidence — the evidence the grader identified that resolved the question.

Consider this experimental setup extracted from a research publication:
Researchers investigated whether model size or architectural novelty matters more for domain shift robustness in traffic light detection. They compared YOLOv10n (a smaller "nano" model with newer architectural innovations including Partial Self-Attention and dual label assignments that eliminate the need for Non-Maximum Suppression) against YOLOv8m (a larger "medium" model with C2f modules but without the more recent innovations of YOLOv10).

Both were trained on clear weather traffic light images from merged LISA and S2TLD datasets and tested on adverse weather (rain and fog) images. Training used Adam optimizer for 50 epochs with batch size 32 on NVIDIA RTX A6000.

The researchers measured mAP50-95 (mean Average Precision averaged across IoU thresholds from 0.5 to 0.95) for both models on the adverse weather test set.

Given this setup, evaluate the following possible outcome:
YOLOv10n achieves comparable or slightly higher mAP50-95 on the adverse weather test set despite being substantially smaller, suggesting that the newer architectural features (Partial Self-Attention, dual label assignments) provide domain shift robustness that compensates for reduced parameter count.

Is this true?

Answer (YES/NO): NO